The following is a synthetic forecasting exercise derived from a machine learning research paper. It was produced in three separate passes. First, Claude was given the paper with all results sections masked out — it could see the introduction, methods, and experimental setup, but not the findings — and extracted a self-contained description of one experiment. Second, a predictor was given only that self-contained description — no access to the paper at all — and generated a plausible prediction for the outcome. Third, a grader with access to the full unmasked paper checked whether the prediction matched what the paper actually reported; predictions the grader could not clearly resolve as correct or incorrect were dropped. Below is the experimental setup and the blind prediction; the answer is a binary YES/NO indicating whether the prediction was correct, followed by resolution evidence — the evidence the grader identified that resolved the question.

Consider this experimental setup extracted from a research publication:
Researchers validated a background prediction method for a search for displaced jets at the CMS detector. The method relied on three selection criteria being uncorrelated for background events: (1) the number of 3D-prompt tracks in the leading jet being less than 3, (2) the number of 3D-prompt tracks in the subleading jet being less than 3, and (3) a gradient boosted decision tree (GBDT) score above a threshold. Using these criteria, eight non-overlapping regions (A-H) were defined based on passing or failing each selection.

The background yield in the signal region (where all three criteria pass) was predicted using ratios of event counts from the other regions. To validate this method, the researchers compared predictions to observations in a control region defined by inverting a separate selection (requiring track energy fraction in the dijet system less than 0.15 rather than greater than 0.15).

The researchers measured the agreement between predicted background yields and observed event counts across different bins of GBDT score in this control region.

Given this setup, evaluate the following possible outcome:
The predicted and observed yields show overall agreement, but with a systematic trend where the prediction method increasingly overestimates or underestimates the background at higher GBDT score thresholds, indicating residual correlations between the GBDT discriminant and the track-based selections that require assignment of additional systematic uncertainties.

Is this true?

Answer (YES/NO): NO